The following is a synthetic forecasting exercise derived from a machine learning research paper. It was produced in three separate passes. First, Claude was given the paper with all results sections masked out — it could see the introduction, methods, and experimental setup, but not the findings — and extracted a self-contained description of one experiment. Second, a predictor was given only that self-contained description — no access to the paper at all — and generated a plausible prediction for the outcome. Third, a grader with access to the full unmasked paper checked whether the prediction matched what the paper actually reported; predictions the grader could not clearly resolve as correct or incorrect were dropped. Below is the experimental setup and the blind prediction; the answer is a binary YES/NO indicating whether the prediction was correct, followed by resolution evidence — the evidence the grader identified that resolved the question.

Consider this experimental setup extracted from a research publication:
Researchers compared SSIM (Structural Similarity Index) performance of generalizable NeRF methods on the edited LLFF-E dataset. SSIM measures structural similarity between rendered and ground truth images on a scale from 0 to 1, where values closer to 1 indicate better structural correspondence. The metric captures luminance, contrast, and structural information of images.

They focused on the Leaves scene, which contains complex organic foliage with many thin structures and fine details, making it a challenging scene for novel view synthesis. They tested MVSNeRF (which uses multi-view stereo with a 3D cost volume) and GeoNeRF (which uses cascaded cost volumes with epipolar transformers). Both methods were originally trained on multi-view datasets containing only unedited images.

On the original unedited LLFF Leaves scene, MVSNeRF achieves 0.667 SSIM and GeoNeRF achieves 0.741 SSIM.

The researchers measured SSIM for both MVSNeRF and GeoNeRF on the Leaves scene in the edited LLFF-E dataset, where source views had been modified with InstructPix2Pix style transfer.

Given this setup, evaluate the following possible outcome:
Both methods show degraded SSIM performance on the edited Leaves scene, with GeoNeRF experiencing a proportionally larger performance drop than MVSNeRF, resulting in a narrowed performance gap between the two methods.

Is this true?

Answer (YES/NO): NO